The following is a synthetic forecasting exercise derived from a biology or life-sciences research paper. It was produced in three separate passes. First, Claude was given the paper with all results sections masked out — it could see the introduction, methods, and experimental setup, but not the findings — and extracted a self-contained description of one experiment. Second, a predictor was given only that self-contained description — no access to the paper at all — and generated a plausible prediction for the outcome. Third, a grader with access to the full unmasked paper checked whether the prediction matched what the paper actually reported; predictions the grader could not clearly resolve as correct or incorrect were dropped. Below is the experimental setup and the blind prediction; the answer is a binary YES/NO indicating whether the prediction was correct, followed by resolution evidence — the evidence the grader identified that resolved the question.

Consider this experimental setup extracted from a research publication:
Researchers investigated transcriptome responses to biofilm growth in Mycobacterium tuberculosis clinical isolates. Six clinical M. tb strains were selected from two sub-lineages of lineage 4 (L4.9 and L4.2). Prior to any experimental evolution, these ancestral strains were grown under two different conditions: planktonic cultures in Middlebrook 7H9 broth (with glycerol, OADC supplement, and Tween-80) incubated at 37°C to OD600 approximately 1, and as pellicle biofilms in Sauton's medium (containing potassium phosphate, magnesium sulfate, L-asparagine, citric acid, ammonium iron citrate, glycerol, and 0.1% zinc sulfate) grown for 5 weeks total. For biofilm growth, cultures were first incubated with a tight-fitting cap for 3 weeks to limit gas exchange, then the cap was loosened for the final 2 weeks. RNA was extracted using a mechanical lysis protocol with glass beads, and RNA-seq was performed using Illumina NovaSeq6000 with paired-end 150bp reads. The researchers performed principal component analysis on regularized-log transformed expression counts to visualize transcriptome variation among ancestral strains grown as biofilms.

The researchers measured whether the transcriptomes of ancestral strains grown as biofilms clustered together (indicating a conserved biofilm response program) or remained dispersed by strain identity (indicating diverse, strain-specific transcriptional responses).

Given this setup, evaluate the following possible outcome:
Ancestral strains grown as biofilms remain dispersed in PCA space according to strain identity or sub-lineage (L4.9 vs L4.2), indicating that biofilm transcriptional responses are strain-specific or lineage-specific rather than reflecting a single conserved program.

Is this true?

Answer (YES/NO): YES